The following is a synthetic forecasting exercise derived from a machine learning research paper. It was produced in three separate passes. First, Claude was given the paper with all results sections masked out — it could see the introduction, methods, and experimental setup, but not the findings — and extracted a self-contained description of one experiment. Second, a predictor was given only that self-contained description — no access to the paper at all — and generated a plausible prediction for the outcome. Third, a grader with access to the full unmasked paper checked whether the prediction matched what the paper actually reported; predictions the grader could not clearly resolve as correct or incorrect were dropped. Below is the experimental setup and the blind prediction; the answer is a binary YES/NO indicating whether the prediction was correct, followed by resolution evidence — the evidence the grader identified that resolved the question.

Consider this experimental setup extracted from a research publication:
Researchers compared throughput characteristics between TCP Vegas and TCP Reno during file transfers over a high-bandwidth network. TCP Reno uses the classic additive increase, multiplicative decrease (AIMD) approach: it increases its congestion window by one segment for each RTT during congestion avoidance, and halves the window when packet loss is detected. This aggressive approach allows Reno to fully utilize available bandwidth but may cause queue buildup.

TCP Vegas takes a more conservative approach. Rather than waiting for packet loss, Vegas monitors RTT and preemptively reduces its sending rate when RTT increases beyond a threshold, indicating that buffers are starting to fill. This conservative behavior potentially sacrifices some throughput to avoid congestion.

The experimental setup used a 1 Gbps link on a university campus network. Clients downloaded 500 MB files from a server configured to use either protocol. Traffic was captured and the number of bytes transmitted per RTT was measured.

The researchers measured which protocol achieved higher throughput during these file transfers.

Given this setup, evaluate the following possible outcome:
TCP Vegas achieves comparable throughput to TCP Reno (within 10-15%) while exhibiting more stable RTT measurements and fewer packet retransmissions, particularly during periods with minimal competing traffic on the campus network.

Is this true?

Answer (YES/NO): NO